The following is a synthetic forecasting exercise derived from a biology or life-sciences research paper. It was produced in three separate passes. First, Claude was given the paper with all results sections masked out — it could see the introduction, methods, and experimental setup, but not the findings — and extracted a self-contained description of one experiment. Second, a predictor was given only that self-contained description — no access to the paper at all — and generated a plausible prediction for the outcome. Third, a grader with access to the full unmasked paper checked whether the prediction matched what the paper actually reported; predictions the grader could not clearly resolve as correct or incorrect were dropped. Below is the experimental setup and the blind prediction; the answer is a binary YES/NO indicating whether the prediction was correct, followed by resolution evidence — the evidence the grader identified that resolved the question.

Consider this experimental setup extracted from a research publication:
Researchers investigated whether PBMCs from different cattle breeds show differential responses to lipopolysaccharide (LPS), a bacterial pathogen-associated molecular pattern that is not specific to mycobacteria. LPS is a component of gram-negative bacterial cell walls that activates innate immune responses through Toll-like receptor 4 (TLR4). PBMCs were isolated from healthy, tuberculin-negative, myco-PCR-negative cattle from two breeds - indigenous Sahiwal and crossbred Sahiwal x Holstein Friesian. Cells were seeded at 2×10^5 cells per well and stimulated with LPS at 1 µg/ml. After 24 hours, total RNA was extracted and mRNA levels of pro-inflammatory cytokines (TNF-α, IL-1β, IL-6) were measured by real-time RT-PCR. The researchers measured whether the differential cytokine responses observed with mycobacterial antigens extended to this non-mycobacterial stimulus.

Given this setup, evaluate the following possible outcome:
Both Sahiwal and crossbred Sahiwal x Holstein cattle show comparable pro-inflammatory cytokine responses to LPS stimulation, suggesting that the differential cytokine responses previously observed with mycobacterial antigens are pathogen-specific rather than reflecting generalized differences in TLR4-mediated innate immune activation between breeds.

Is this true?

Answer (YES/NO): YES